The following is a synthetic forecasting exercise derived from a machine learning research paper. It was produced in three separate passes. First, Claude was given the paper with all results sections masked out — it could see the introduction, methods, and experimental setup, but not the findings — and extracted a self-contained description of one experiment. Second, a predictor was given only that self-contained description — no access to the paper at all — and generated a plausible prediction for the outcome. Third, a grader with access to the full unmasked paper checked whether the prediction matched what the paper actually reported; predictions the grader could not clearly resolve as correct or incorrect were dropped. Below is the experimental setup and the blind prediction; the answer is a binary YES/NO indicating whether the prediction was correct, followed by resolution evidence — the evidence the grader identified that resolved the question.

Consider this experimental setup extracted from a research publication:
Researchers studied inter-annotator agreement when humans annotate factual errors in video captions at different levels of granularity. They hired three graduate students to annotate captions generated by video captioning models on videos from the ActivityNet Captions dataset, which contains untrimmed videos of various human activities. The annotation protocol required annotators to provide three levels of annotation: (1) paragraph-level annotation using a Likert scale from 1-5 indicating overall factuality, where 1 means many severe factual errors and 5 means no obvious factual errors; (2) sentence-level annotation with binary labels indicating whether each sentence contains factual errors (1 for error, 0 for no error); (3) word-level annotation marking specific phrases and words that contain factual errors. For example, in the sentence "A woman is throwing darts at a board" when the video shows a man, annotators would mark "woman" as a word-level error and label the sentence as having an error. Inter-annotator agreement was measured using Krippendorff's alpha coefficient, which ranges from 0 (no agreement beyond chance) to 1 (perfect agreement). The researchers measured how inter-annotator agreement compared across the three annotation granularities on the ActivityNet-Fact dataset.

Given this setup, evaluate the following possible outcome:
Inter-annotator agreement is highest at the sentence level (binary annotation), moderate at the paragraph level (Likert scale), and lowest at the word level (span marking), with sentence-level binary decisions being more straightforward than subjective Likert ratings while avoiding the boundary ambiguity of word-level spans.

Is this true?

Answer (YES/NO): NO